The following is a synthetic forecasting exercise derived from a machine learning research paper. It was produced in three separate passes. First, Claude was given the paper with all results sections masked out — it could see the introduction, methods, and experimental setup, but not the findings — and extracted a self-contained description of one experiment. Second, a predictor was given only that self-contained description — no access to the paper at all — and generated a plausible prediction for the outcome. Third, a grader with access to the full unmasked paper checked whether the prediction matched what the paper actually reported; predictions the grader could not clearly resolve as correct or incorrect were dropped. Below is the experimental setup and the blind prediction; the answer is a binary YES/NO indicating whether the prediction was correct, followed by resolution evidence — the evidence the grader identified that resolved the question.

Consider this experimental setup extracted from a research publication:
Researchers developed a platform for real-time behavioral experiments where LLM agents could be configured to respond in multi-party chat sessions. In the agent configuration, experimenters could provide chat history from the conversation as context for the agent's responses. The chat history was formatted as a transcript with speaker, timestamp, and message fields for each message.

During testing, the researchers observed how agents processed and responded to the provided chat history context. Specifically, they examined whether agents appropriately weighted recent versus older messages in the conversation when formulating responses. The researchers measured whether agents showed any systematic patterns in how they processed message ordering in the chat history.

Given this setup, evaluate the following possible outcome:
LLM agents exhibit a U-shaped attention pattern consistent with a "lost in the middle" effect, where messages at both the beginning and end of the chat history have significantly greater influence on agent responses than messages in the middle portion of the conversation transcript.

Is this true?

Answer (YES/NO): NO